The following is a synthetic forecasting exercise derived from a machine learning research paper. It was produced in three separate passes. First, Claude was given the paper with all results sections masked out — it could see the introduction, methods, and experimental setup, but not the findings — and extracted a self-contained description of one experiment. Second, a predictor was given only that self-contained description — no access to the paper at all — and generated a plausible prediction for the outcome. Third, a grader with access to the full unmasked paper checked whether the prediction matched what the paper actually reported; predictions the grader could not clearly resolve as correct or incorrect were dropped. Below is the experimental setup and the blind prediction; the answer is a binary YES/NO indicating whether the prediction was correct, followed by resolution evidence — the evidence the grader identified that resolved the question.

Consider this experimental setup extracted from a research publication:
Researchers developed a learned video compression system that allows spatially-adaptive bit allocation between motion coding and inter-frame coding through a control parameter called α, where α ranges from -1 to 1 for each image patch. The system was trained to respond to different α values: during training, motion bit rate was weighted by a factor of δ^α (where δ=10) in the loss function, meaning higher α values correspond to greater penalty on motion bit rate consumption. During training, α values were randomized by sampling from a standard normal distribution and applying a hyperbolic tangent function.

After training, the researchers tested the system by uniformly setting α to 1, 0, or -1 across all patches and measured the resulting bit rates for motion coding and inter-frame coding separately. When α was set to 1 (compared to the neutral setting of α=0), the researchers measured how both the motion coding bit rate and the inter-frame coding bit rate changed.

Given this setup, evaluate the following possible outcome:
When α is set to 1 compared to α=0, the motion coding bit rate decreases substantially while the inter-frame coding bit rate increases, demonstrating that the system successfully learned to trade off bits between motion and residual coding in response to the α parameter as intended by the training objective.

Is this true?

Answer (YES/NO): YES